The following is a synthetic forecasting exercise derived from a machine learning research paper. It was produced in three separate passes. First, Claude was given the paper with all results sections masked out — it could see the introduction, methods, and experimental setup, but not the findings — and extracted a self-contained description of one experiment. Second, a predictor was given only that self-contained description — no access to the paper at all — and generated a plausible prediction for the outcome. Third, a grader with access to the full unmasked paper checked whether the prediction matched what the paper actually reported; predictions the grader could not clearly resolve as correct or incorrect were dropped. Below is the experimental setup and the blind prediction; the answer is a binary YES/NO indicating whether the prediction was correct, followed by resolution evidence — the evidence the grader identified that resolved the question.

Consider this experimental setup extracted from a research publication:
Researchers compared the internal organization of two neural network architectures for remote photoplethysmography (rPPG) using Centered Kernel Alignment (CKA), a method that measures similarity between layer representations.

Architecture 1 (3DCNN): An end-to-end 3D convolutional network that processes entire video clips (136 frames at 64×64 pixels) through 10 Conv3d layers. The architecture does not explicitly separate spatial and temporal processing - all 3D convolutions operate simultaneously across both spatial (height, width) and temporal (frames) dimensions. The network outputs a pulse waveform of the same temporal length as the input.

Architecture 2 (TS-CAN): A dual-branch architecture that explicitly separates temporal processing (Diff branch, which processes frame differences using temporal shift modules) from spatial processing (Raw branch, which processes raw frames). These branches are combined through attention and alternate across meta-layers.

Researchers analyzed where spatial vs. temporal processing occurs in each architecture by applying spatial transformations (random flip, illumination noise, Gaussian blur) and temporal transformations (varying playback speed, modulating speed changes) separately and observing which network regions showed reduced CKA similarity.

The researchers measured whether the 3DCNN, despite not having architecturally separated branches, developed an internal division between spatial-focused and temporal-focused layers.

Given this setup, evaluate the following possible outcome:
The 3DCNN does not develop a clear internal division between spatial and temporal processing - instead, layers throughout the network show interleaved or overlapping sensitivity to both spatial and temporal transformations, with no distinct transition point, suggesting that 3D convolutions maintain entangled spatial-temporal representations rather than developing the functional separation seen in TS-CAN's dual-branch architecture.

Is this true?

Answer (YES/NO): NO